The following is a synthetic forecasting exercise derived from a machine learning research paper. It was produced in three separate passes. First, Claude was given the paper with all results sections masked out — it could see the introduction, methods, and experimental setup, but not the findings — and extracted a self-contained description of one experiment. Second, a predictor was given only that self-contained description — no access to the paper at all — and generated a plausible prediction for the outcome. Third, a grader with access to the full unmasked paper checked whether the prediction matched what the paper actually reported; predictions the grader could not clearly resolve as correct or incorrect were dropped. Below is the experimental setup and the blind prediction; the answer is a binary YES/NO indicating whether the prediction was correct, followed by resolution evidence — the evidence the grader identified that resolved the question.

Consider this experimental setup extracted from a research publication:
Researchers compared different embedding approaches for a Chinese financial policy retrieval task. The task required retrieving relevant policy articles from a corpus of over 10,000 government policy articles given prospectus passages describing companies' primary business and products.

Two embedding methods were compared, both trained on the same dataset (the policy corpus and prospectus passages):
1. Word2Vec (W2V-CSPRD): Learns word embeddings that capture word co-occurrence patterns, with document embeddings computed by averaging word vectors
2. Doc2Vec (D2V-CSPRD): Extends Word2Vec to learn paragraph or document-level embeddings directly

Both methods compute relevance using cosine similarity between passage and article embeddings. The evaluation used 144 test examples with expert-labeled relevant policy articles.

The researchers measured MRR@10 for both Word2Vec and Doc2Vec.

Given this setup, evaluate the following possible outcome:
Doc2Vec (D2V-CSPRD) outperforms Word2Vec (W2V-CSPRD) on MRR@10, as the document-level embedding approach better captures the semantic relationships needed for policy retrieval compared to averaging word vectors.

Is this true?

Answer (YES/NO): YES